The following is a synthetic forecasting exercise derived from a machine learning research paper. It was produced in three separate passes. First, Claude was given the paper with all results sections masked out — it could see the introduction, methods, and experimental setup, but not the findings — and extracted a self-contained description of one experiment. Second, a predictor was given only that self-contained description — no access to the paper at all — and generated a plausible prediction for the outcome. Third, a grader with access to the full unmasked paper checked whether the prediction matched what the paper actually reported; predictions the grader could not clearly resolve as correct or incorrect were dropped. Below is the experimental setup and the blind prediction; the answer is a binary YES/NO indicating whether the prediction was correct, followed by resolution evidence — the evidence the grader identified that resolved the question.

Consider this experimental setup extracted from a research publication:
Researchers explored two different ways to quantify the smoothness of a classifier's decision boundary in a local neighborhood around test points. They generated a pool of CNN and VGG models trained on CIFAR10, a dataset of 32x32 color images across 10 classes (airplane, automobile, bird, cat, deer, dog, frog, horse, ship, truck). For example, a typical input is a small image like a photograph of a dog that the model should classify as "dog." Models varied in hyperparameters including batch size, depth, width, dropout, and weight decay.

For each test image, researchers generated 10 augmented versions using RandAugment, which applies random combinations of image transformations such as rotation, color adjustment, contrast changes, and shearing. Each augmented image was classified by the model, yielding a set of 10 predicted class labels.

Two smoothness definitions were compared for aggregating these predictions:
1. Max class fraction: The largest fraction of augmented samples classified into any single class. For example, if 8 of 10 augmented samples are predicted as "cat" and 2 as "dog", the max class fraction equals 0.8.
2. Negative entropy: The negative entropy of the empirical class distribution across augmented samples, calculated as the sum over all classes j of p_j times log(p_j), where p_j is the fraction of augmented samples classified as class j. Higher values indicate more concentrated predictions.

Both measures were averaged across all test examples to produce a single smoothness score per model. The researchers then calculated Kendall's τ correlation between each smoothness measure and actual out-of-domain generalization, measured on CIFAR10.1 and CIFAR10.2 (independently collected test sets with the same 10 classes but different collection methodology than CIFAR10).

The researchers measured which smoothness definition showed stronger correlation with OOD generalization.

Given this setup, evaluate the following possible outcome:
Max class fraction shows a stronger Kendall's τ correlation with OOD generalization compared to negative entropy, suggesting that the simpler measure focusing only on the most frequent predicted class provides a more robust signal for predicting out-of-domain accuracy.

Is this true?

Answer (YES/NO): YES